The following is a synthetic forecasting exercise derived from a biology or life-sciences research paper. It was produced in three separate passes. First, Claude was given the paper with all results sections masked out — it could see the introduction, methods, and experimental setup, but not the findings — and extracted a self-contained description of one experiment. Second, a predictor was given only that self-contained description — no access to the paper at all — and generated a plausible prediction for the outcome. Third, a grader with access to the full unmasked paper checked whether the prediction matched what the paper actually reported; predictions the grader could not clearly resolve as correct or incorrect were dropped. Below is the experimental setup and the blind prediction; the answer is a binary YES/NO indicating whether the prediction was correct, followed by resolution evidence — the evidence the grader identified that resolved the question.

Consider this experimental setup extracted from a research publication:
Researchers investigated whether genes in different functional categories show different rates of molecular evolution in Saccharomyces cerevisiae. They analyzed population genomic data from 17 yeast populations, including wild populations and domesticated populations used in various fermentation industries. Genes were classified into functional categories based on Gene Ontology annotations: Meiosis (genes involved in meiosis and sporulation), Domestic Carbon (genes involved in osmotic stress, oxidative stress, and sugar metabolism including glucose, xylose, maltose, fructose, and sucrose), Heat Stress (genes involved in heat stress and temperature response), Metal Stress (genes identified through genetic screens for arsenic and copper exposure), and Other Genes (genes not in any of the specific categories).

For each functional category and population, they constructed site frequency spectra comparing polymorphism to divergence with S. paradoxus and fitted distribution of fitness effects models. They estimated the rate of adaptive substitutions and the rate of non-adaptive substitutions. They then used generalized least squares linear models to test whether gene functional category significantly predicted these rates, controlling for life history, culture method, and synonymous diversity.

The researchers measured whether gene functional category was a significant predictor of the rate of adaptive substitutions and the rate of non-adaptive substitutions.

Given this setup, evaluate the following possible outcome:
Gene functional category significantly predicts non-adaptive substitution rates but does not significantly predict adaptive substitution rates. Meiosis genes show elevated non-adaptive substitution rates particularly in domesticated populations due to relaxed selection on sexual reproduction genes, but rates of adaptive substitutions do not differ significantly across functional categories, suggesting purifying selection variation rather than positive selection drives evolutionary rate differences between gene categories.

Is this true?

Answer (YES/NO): NO